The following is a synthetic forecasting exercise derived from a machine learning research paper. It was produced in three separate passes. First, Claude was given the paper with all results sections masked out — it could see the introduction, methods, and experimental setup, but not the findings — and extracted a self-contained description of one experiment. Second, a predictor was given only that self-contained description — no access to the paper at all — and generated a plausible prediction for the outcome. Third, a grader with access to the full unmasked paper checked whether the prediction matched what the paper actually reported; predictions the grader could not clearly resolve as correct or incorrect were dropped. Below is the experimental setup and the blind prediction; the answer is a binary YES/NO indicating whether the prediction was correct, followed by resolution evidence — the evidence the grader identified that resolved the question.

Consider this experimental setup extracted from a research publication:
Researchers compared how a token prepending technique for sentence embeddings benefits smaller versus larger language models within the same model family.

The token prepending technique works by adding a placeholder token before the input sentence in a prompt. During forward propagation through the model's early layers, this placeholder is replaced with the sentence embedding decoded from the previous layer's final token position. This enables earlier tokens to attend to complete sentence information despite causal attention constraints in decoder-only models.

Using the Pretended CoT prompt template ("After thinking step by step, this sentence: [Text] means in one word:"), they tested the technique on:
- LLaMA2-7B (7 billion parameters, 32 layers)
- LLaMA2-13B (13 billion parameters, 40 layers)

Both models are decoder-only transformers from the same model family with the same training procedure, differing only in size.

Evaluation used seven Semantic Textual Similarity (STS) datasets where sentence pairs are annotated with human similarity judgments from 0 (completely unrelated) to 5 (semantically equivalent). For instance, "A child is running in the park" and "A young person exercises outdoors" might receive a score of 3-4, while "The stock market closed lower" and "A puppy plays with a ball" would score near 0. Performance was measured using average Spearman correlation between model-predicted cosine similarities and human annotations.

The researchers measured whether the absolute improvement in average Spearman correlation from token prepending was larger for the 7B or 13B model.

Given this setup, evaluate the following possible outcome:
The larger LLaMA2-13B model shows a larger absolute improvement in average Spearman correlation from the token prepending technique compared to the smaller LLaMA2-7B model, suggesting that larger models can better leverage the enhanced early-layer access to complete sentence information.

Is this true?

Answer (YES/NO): YES